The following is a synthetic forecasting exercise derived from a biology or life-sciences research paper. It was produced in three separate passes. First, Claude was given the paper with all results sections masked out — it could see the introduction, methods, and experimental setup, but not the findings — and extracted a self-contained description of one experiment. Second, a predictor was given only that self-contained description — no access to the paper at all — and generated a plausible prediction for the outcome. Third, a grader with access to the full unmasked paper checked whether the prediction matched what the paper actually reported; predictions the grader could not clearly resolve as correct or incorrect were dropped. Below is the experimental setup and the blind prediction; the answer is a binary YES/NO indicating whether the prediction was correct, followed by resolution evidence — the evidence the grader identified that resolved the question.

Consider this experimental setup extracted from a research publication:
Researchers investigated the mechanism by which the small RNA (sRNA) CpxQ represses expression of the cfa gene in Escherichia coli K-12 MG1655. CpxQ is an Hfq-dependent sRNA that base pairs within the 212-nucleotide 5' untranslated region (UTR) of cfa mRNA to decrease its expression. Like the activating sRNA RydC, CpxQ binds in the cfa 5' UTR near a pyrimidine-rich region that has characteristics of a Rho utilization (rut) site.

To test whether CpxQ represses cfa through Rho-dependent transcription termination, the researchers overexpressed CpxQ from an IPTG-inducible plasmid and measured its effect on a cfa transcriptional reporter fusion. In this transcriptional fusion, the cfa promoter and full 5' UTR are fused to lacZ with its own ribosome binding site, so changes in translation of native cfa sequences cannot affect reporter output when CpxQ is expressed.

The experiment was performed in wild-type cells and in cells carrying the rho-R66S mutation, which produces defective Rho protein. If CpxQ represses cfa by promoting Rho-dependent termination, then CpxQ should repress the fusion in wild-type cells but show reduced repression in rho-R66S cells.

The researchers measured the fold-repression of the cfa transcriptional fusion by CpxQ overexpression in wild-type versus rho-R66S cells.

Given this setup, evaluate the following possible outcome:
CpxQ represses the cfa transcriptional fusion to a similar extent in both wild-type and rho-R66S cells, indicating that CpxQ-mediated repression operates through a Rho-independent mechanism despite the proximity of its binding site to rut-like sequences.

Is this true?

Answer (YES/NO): NO